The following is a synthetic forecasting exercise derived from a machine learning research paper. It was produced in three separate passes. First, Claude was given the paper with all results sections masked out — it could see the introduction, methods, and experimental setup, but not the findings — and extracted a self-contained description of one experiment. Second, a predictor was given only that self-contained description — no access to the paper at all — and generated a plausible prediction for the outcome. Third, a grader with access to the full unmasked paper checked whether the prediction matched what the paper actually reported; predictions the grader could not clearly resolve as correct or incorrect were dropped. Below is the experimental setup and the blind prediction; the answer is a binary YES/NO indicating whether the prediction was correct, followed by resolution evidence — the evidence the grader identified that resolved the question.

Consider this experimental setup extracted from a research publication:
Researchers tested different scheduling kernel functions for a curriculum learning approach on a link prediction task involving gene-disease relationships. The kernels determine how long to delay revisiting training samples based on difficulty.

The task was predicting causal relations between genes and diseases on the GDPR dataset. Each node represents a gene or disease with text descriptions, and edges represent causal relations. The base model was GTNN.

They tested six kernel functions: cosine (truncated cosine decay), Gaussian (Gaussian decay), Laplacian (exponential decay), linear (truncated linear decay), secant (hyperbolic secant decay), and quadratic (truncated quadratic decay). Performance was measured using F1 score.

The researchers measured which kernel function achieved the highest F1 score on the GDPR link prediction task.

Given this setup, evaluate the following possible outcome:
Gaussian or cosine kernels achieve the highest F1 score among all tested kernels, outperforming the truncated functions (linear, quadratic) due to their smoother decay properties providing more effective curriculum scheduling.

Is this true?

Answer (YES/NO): YES